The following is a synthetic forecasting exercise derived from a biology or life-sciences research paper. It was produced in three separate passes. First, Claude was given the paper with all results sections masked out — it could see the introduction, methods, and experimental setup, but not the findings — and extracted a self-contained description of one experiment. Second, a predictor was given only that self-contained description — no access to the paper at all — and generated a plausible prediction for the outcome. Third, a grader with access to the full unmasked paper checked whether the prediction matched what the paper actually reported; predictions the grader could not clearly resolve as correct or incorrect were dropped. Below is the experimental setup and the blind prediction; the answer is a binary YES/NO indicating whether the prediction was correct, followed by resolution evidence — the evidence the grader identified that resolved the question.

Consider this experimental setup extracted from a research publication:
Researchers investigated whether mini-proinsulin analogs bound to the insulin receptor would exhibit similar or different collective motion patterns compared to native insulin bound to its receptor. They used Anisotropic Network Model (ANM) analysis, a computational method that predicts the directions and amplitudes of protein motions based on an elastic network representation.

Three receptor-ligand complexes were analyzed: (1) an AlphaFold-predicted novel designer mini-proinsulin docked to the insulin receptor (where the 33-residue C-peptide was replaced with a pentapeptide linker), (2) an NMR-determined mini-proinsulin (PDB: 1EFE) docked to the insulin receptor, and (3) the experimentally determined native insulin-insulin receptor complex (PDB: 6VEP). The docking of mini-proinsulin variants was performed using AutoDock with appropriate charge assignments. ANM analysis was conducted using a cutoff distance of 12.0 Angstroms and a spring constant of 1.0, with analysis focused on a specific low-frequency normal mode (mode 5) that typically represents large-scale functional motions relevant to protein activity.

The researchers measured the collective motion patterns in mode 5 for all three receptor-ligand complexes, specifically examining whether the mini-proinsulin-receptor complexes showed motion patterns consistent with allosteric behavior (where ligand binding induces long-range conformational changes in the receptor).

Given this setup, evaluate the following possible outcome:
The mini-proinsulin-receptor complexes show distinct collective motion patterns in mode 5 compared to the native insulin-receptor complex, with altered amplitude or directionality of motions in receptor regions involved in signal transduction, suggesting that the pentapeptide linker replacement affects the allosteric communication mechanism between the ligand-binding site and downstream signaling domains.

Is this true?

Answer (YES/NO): YES